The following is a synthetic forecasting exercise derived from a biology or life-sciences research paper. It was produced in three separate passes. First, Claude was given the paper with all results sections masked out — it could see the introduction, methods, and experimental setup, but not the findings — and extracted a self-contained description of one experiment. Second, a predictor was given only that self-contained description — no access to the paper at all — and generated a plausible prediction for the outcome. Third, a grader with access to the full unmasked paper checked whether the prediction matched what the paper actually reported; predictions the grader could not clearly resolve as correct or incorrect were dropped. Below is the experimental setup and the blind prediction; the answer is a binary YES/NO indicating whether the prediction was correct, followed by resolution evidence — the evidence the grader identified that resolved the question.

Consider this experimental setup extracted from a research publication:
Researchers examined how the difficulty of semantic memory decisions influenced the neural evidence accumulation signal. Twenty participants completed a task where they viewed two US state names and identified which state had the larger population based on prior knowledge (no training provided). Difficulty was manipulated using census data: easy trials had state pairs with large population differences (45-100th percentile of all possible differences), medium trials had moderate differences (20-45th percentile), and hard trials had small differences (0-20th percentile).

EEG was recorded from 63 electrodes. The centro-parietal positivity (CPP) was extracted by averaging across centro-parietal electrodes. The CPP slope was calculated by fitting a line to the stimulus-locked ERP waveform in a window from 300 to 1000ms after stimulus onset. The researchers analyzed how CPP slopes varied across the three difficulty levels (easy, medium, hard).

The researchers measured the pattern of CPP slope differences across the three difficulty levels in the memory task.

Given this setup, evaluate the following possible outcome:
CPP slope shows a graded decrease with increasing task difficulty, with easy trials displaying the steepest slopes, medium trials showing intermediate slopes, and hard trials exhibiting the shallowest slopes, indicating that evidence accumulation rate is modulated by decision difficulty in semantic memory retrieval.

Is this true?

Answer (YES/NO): NO